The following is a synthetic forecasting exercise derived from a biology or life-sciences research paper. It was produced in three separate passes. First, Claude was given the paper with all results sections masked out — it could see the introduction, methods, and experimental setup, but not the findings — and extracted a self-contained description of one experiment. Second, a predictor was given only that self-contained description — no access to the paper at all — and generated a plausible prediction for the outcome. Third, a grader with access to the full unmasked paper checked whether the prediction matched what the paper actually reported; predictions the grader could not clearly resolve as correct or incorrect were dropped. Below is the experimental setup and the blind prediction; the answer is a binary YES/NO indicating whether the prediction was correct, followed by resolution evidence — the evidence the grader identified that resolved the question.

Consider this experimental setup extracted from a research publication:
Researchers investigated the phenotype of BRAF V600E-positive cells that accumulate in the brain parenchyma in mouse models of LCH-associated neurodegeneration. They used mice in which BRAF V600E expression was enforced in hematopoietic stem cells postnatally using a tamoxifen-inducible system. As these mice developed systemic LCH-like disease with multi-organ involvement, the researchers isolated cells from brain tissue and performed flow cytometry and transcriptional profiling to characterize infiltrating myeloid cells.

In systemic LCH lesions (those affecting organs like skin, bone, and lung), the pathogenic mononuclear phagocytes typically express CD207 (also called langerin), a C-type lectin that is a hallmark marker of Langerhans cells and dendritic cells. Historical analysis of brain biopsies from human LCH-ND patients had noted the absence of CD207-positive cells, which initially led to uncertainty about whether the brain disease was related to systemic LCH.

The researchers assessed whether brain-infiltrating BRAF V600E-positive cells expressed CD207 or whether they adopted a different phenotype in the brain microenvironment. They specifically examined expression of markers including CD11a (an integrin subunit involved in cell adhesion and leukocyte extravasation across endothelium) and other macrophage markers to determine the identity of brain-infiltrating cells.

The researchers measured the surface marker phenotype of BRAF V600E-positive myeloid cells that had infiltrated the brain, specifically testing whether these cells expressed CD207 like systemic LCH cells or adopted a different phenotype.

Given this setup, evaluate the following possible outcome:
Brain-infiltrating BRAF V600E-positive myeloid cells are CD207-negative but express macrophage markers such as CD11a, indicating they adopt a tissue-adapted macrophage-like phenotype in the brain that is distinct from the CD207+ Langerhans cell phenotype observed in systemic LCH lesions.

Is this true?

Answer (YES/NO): YES